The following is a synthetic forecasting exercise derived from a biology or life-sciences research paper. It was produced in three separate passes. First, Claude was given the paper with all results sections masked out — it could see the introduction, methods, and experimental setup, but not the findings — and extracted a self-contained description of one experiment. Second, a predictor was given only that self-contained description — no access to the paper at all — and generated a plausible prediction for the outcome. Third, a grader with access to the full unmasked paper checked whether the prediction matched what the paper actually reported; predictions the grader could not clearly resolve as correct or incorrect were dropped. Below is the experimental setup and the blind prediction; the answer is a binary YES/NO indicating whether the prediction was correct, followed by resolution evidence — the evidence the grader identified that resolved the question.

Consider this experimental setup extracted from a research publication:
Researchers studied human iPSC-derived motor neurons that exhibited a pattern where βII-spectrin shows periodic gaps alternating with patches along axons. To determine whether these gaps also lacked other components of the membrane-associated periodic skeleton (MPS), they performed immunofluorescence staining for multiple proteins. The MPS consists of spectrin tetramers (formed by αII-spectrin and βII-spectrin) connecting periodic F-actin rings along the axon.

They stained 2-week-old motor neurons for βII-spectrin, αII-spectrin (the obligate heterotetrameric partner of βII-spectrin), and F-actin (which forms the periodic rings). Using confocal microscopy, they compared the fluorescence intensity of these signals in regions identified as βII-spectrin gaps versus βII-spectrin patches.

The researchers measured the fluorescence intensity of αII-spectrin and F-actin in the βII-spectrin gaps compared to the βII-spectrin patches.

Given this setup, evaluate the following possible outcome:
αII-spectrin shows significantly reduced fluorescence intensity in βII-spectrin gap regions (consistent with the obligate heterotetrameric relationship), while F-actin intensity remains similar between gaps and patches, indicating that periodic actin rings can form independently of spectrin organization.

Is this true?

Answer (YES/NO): NO